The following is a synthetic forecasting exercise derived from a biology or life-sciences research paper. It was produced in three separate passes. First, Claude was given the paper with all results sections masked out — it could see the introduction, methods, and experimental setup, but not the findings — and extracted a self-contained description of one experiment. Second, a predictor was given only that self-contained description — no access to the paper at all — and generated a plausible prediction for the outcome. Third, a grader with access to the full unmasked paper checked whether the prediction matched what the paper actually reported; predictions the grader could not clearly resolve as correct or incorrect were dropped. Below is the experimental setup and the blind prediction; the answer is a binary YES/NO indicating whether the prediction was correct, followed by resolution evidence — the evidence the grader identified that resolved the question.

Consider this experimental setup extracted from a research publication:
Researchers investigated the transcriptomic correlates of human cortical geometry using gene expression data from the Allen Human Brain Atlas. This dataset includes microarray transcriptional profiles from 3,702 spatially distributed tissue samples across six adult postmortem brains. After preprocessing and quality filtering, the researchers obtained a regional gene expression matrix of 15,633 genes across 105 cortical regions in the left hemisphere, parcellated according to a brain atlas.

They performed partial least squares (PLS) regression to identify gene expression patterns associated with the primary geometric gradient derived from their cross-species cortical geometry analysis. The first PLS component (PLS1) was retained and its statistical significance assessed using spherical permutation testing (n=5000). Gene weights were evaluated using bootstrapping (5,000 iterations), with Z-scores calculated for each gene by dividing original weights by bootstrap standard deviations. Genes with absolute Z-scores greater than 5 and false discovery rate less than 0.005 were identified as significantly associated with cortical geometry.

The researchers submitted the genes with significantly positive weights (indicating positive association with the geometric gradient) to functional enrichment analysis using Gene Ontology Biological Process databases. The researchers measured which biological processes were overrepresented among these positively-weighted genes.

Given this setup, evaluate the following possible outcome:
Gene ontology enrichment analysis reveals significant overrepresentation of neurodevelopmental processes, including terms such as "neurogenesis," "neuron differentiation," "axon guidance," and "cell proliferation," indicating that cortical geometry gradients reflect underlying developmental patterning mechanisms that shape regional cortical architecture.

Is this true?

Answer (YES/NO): NO